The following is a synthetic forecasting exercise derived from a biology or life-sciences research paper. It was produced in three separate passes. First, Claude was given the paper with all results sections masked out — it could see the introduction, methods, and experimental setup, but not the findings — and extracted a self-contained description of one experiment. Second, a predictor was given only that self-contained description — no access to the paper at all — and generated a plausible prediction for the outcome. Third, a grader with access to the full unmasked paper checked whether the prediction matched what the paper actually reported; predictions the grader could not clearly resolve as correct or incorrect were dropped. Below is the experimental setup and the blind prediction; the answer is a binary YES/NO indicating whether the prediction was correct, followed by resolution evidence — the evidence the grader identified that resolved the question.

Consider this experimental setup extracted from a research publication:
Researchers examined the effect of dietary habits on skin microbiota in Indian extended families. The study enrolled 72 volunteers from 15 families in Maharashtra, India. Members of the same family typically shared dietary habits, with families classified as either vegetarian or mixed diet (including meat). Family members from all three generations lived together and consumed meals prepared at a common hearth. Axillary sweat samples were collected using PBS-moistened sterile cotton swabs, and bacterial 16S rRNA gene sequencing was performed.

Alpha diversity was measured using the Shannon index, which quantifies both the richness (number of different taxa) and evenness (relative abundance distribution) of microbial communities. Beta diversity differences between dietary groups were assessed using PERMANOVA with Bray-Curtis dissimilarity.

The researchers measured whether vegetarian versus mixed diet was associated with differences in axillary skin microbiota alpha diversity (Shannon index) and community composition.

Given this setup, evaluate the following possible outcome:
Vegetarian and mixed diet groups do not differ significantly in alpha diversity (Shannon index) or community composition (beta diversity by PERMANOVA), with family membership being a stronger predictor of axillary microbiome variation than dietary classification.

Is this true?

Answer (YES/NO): NO